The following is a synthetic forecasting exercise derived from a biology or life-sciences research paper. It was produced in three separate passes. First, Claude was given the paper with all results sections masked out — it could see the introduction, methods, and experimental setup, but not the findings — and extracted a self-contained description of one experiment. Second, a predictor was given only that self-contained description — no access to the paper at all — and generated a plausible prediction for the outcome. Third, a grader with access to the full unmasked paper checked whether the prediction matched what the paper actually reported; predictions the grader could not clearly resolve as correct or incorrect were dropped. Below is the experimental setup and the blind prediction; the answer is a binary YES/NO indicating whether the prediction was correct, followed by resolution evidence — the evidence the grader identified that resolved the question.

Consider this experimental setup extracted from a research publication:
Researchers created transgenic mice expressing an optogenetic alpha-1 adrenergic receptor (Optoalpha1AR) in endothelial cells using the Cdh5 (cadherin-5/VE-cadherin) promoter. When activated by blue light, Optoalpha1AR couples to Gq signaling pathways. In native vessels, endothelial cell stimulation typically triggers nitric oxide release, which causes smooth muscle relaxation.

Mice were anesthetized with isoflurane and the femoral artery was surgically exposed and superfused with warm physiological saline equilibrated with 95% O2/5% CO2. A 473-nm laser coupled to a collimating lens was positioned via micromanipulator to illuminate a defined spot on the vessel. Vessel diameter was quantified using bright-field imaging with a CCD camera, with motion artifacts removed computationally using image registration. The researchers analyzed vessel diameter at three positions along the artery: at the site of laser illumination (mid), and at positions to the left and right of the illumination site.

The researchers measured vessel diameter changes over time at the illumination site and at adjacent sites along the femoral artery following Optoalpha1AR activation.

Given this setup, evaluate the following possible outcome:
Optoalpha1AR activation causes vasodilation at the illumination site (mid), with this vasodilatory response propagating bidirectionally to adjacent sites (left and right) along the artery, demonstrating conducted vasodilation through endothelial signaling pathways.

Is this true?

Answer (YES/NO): YES